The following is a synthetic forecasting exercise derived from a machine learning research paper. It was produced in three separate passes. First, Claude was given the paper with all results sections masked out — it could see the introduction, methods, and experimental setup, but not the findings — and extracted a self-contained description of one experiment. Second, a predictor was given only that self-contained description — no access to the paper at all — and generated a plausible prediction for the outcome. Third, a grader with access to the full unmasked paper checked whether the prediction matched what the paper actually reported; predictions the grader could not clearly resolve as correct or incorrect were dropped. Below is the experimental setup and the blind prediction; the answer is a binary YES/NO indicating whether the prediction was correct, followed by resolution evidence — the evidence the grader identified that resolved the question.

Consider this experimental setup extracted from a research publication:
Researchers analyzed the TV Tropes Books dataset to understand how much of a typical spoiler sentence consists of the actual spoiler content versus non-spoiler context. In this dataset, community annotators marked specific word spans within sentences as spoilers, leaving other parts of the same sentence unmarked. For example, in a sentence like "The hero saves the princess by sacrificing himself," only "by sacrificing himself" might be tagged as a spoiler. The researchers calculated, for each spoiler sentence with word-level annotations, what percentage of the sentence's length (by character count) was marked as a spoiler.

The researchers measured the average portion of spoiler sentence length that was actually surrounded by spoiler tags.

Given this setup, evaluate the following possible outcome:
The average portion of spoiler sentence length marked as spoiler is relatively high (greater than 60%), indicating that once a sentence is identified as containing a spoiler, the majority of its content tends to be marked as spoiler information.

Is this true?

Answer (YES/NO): NO